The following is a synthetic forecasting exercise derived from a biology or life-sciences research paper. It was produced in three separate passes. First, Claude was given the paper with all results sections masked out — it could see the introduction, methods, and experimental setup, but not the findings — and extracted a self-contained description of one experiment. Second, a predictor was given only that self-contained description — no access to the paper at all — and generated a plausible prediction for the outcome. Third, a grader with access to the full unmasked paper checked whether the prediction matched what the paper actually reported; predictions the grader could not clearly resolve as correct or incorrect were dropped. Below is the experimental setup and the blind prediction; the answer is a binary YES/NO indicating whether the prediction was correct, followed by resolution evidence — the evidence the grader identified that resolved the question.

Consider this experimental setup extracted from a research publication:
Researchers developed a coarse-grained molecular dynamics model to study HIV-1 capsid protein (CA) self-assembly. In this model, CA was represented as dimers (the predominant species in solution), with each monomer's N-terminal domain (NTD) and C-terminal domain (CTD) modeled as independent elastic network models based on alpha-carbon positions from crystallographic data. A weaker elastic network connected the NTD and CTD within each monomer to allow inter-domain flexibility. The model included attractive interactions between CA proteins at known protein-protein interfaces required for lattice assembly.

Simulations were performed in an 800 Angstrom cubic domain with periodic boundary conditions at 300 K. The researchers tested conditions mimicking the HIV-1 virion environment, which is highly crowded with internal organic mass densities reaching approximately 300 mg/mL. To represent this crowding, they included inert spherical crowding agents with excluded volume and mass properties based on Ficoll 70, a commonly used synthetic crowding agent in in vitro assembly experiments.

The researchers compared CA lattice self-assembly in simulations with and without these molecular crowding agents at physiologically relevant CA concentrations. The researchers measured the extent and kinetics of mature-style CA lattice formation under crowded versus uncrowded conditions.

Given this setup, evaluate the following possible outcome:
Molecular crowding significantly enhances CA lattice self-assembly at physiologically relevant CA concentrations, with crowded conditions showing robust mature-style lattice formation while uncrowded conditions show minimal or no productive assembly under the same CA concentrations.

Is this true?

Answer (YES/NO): YES